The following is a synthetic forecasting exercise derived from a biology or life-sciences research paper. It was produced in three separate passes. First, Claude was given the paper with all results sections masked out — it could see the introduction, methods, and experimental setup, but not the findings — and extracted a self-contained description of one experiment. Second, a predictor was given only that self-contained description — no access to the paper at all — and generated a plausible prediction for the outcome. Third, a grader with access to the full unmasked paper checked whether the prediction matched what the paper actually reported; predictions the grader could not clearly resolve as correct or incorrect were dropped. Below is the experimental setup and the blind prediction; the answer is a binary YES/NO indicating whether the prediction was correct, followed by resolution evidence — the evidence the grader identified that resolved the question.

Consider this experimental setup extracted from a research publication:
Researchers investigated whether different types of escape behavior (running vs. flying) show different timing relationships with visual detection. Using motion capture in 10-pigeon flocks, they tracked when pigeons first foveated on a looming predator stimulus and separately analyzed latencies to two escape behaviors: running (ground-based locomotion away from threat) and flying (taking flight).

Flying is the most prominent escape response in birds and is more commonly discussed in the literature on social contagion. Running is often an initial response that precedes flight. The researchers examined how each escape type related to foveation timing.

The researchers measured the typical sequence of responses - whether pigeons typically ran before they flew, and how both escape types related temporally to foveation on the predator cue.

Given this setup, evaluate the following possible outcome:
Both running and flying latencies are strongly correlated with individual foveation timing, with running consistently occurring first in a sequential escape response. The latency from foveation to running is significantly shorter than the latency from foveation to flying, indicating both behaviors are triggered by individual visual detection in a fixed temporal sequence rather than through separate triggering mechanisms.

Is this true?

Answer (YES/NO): NO